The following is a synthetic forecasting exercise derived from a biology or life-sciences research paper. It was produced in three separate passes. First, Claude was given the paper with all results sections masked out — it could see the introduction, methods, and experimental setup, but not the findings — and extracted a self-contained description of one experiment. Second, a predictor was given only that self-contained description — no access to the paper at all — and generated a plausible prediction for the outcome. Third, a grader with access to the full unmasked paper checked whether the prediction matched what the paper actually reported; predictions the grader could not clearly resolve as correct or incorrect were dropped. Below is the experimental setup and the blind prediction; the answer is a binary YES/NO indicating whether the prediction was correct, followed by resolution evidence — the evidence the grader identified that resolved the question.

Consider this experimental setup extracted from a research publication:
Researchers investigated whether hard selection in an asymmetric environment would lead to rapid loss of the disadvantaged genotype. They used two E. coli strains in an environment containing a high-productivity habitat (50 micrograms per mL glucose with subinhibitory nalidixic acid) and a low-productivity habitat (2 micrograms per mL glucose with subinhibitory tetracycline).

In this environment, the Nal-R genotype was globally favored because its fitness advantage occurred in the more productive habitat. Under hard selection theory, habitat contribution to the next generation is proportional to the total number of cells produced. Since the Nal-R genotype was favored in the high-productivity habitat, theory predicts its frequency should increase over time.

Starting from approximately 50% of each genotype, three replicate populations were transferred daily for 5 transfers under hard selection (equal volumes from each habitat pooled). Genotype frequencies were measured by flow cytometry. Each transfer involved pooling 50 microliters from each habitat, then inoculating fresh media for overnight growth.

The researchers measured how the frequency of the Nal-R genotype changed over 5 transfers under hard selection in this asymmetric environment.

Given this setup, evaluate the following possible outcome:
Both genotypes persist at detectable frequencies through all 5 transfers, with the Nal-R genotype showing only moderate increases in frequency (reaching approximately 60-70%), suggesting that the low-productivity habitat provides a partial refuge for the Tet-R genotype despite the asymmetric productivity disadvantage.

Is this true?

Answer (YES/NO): NO